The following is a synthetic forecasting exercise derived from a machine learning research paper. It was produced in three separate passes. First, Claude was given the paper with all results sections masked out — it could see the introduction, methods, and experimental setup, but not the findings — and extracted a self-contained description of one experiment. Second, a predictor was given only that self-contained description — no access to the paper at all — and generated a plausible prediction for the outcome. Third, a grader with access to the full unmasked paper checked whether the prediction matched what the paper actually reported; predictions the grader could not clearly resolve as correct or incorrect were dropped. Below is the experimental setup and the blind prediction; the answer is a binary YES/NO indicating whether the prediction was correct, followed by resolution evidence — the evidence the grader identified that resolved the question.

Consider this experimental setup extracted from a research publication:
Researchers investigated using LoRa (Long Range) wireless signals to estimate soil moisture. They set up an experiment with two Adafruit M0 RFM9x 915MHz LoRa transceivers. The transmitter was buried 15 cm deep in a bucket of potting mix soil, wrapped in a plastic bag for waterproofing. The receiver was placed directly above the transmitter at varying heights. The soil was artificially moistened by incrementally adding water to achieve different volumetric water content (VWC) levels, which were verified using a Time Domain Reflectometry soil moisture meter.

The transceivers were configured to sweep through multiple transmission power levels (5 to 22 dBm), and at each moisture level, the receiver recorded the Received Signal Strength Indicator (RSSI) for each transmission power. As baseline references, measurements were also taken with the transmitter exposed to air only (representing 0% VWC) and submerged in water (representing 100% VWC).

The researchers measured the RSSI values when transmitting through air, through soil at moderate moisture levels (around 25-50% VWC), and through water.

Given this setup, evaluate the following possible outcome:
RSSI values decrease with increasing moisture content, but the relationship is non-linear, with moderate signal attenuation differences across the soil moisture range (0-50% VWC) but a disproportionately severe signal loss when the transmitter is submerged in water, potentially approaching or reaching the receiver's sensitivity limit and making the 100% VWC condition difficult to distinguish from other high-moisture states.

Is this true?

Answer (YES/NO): NO